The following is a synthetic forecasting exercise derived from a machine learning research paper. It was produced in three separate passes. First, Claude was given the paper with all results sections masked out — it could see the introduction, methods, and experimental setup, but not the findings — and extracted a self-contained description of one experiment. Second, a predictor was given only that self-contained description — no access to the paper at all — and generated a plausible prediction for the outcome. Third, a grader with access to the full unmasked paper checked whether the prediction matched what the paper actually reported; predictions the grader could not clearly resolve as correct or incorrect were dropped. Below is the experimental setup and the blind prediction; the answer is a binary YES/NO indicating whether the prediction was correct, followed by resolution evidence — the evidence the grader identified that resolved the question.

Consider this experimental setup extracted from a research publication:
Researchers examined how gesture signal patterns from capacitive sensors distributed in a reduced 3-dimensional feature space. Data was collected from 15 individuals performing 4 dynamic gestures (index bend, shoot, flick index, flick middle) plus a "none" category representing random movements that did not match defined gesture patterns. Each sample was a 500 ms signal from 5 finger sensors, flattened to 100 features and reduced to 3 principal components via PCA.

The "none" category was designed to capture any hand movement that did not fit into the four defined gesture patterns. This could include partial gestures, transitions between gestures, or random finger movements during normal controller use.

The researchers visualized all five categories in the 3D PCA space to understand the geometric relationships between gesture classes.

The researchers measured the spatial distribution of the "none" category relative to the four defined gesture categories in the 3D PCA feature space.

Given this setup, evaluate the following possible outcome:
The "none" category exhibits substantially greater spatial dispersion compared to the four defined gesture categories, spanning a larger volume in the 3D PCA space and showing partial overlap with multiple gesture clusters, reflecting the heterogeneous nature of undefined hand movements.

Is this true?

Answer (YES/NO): YES